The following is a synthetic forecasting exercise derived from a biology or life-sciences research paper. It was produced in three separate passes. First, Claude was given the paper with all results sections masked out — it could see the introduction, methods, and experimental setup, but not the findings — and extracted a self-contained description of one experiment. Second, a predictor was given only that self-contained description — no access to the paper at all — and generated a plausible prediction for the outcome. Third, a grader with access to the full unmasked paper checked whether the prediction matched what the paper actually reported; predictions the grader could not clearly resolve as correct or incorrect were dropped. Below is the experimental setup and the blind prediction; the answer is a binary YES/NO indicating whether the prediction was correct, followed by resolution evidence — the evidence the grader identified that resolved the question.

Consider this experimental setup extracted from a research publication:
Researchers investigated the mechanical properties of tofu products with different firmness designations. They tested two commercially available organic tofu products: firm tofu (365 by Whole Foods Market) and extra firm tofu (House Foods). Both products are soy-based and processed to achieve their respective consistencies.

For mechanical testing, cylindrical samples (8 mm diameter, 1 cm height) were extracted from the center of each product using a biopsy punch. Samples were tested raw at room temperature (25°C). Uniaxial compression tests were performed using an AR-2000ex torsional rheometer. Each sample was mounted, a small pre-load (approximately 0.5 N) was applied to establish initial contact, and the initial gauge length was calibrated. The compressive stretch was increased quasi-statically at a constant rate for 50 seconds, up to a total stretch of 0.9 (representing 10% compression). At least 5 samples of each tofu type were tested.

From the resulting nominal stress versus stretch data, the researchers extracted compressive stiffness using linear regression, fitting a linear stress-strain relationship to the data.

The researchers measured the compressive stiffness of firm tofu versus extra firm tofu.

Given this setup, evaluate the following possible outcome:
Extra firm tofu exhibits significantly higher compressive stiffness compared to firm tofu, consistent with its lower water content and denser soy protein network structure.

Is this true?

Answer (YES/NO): NO